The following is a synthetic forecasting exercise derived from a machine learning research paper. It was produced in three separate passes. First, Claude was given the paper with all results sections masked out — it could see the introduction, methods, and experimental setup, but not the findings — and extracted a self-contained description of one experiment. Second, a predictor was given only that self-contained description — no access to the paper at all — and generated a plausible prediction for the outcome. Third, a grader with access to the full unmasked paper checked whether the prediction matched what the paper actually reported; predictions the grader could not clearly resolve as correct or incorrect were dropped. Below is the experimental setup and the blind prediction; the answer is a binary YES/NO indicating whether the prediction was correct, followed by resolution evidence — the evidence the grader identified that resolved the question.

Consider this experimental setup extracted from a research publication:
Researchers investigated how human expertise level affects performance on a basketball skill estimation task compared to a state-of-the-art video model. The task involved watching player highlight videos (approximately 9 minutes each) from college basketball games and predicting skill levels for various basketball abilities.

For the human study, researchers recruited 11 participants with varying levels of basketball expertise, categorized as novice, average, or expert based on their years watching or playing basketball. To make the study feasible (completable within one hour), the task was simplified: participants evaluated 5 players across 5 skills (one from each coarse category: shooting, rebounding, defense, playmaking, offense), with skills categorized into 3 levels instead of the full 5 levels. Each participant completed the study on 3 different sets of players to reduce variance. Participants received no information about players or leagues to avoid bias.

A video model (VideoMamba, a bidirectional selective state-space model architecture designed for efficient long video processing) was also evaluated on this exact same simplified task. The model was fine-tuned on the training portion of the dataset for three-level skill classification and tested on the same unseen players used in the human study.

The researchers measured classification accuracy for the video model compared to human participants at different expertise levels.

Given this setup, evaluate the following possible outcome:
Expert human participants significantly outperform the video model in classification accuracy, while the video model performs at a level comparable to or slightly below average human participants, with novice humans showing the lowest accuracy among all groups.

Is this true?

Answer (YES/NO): NO